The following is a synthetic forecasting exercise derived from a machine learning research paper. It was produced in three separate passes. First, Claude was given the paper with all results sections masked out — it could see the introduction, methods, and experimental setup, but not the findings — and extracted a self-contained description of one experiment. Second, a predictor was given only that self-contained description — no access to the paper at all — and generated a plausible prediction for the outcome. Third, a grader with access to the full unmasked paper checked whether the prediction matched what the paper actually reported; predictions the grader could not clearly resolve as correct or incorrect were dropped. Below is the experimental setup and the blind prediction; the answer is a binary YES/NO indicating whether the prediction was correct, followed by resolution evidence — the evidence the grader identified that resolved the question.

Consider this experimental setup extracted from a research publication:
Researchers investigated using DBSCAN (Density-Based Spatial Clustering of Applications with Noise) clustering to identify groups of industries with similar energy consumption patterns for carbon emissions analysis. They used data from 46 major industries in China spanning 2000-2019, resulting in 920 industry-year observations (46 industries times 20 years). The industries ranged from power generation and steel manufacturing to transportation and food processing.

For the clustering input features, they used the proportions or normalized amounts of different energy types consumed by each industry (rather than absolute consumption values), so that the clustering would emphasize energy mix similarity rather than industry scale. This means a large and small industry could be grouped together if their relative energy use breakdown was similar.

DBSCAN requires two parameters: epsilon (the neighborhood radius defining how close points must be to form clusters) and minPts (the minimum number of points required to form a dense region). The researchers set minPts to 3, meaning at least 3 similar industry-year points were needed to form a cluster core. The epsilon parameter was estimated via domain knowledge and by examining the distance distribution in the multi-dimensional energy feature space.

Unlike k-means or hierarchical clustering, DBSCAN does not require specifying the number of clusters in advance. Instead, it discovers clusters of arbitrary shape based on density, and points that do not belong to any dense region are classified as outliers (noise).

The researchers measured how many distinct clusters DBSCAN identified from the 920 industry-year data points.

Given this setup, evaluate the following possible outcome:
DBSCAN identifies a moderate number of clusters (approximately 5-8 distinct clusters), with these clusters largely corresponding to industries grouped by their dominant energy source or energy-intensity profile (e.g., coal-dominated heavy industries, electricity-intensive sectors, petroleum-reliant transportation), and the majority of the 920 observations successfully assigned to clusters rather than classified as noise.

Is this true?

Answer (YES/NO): NO